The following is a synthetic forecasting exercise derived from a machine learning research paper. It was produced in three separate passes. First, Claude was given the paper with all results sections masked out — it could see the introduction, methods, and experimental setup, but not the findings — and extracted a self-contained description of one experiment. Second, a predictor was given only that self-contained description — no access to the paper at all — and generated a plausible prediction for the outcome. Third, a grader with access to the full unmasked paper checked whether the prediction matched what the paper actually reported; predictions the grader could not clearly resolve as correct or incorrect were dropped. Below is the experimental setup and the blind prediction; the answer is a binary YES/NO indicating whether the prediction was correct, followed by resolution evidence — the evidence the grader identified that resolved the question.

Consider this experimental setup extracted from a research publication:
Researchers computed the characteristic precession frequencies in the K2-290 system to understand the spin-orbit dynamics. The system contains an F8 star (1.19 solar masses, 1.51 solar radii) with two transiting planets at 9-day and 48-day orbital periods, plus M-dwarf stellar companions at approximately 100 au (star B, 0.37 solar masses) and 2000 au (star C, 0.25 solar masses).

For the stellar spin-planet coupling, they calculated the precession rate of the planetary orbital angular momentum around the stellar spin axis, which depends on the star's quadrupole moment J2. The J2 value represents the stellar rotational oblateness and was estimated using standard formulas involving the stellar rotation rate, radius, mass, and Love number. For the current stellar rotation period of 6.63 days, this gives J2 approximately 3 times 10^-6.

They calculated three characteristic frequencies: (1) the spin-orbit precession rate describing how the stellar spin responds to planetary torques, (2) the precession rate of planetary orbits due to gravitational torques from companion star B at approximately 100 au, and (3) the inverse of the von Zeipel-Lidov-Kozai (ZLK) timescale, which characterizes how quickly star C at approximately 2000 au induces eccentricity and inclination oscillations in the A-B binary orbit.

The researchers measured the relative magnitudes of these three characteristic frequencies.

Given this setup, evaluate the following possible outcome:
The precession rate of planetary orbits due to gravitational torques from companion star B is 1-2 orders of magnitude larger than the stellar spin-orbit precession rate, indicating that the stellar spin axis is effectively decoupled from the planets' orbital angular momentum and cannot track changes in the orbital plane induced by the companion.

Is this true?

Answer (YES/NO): NO